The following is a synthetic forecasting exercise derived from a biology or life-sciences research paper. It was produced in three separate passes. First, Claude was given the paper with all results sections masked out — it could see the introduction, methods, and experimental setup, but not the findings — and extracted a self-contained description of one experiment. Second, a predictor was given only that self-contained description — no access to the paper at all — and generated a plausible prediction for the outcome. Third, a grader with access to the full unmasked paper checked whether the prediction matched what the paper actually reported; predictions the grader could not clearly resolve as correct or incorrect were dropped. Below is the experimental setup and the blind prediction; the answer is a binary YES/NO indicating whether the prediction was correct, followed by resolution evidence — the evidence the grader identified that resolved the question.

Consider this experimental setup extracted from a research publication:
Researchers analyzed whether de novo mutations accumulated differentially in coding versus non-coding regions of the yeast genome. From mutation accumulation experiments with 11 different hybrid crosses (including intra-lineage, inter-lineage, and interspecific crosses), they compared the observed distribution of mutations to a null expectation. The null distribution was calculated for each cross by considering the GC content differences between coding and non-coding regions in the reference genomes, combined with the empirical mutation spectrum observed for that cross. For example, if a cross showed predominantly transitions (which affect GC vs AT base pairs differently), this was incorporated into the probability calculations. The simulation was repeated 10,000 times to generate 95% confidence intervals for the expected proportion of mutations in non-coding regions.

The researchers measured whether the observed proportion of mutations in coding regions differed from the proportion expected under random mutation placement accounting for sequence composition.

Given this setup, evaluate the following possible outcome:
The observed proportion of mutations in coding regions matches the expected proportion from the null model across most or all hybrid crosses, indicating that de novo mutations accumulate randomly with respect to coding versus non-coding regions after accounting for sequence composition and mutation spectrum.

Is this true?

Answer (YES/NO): YES